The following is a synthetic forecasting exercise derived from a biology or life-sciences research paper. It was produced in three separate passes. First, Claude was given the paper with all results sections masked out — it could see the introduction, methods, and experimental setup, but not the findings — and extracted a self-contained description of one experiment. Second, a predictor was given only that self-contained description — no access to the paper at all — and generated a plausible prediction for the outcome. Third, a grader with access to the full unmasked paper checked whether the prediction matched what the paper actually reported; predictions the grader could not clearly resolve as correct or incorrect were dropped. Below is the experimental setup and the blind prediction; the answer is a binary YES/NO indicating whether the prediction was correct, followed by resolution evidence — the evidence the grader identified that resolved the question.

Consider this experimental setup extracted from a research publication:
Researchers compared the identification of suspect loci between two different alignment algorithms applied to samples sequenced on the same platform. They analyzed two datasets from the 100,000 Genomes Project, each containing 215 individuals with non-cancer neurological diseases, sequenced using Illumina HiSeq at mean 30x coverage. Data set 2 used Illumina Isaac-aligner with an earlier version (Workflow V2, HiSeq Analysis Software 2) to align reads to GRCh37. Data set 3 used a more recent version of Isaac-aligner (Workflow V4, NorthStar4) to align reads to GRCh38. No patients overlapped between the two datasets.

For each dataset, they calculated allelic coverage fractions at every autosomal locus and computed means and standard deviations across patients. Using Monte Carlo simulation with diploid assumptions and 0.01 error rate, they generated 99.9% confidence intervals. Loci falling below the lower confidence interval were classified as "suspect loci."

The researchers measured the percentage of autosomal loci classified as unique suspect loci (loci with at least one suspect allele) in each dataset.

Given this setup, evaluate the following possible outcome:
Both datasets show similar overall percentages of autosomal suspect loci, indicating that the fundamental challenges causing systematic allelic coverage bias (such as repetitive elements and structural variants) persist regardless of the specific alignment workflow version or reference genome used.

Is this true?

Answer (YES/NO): NO